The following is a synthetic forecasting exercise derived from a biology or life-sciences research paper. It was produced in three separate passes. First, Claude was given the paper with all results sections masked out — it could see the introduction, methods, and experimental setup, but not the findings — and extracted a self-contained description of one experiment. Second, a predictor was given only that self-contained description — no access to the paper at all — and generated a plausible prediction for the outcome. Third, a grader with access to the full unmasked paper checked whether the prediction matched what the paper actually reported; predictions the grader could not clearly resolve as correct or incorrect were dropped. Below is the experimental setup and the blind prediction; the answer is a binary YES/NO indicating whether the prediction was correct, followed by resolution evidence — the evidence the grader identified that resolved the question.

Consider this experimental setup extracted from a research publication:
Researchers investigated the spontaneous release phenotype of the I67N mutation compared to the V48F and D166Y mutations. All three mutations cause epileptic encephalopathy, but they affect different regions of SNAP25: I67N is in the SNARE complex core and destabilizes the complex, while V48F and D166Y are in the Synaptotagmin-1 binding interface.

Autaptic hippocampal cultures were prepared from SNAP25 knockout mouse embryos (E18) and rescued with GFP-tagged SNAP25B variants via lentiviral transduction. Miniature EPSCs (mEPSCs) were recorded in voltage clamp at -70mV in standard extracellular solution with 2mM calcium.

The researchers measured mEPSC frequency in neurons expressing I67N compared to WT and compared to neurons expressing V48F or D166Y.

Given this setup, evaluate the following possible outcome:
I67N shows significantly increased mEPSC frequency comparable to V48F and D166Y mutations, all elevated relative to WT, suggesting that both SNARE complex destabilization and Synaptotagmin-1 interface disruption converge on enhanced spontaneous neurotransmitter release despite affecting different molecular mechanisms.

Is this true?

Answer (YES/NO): NO